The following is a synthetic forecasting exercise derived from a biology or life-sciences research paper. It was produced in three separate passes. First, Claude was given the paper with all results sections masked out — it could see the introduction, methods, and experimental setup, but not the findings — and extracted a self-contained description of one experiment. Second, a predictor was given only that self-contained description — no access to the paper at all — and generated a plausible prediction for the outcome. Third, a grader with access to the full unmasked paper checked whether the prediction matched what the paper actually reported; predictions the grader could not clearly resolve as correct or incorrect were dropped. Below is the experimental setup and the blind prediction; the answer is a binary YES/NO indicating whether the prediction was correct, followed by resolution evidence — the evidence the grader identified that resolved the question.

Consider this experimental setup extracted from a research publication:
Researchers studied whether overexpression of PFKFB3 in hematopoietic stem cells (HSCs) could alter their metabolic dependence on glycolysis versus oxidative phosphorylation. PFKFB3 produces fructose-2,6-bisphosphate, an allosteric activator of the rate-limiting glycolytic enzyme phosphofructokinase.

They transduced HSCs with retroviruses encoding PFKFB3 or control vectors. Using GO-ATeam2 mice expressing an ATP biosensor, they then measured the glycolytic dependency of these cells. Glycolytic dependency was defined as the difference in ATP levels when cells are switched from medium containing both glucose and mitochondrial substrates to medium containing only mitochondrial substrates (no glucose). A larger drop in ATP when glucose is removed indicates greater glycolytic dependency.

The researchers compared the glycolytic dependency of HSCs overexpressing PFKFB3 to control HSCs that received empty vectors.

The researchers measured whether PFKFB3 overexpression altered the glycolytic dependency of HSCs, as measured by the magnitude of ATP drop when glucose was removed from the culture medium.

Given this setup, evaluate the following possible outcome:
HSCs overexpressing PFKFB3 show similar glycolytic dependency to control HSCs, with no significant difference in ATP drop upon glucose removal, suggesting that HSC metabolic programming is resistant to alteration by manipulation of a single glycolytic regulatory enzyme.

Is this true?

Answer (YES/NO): NO